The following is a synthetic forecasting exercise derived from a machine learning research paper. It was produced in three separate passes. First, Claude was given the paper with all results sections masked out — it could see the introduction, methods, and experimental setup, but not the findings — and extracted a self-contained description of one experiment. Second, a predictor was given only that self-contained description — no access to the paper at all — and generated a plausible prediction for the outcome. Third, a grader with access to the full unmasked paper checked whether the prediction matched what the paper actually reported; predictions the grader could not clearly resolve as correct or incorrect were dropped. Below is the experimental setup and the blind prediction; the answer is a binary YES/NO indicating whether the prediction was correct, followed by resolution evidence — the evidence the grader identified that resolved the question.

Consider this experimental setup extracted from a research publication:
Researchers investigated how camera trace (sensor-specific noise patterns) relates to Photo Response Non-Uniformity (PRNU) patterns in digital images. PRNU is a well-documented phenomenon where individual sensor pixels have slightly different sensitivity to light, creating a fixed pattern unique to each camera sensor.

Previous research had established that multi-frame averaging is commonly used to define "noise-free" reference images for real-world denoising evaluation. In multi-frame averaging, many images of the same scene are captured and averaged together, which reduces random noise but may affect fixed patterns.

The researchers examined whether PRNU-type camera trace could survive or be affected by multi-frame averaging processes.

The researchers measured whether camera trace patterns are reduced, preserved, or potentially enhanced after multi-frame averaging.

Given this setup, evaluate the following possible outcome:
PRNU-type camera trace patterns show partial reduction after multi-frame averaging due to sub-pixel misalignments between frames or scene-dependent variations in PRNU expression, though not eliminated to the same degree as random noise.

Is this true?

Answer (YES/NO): NO